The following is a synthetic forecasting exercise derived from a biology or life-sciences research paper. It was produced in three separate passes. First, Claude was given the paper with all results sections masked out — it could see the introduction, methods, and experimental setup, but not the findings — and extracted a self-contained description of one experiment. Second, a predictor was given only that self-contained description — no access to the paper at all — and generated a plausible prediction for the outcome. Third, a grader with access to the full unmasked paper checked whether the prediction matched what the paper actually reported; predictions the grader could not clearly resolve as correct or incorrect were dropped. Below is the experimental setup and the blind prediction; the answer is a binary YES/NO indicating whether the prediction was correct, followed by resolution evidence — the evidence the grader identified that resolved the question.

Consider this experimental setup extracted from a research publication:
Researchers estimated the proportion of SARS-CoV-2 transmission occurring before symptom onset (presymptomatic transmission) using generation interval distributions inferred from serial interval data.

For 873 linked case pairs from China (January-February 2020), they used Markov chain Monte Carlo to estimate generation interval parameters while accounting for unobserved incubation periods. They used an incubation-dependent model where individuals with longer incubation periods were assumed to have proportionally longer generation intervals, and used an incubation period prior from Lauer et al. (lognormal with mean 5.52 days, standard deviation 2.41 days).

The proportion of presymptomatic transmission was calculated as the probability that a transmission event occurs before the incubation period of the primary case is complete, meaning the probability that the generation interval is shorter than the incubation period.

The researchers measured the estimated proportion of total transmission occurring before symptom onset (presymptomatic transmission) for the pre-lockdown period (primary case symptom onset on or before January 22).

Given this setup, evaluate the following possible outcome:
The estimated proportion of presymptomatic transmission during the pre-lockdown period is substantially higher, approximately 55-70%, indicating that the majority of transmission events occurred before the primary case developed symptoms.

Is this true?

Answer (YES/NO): NO